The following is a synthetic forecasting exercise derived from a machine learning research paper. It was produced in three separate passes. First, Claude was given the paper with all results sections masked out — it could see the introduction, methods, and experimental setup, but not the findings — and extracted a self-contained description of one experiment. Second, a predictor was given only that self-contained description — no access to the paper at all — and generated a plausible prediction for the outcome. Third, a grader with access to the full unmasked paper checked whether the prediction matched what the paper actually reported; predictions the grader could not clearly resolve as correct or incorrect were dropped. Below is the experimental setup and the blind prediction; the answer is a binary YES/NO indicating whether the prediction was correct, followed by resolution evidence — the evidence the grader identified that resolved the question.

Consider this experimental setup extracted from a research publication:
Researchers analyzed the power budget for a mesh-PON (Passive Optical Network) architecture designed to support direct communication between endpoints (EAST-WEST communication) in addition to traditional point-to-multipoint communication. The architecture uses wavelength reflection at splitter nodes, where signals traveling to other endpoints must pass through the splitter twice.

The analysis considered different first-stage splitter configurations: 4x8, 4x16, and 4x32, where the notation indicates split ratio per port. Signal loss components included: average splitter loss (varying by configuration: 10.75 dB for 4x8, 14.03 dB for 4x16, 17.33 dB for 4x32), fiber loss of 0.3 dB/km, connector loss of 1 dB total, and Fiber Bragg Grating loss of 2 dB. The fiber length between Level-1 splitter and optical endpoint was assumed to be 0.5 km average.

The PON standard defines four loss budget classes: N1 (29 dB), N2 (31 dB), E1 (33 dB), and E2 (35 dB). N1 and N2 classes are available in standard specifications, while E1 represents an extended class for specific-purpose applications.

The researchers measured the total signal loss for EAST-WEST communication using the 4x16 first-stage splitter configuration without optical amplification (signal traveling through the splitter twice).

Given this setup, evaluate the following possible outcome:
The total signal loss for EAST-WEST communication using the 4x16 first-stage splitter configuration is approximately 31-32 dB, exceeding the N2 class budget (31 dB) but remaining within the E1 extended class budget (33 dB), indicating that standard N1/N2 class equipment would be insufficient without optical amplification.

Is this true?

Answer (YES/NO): YES